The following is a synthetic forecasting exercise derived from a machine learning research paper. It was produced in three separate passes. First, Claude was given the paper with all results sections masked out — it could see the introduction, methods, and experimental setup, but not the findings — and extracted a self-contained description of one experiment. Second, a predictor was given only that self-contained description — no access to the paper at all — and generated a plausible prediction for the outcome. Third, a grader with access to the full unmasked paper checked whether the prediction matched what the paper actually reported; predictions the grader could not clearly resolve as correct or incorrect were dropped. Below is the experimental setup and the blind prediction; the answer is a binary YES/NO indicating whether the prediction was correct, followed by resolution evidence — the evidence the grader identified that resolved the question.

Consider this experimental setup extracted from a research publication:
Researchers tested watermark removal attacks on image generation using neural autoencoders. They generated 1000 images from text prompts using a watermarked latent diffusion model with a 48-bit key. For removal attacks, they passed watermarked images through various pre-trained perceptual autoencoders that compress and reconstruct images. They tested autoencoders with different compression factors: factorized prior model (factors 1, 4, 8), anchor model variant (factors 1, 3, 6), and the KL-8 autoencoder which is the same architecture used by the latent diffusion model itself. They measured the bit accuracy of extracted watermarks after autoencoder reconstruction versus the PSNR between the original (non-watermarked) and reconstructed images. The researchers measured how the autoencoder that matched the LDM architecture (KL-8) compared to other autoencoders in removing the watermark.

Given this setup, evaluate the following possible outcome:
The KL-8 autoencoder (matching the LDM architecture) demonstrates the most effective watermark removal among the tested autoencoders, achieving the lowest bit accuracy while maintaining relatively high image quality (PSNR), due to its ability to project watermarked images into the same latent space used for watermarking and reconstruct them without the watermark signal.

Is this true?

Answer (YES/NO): YES